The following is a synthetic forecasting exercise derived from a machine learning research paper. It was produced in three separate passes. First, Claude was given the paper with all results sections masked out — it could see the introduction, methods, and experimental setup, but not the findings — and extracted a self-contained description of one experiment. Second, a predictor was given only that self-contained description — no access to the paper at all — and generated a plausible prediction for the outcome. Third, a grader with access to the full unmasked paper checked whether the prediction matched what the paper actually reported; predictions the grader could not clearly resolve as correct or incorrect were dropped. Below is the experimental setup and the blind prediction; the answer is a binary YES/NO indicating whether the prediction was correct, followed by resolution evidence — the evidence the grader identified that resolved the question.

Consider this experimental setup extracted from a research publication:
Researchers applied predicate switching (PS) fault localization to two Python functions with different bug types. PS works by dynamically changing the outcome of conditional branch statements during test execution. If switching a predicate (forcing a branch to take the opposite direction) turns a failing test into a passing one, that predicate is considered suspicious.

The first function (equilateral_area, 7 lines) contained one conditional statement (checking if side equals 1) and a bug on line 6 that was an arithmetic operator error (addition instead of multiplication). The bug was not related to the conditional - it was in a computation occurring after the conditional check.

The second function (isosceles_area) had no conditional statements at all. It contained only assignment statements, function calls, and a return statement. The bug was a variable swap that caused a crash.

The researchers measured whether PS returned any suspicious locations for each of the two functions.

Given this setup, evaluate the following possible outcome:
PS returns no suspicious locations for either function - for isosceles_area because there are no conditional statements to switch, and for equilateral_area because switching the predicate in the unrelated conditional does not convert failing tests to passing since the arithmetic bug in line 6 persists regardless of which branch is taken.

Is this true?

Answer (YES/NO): YES